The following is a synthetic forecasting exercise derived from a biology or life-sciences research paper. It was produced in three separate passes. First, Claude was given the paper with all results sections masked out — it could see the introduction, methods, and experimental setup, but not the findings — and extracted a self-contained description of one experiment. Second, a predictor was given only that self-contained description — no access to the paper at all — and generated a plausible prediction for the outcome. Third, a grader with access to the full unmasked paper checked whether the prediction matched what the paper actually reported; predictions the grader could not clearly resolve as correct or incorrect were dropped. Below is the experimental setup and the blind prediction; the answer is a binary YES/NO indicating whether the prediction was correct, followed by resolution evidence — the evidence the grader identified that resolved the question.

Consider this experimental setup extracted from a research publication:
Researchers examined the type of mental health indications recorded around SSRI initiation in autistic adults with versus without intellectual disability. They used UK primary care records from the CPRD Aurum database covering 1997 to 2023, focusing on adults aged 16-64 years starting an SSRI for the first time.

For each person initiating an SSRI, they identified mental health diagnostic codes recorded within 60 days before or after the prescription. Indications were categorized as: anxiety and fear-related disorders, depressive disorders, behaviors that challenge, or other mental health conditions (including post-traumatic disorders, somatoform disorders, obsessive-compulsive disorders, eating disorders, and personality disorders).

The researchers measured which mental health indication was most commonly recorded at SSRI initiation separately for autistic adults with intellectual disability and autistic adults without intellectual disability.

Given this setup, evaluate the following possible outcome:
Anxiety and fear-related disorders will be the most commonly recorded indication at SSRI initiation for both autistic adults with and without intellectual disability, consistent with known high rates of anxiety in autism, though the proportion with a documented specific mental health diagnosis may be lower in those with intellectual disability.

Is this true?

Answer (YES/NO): NO